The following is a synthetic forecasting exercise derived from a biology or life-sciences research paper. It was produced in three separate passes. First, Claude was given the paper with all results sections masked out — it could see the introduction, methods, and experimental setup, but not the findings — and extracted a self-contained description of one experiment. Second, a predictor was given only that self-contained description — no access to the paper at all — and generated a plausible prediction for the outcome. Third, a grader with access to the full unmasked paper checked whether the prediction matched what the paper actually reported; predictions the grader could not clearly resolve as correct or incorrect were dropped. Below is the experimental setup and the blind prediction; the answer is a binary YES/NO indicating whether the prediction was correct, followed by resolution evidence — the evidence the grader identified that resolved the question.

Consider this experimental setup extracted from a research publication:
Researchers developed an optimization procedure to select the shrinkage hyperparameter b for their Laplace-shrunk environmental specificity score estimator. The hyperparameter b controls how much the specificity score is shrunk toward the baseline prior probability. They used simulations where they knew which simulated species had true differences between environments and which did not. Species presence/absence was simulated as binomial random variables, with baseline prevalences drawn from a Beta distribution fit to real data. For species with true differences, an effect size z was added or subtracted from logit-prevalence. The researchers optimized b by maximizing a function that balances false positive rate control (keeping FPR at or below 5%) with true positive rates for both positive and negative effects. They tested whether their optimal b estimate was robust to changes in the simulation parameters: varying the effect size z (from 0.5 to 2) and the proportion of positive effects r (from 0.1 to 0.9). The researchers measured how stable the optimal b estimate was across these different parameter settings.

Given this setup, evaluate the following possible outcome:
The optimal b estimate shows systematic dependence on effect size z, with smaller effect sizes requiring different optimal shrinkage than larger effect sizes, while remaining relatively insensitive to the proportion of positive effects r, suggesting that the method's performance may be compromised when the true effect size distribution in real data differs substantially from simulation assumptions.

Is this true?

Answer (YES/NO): NO